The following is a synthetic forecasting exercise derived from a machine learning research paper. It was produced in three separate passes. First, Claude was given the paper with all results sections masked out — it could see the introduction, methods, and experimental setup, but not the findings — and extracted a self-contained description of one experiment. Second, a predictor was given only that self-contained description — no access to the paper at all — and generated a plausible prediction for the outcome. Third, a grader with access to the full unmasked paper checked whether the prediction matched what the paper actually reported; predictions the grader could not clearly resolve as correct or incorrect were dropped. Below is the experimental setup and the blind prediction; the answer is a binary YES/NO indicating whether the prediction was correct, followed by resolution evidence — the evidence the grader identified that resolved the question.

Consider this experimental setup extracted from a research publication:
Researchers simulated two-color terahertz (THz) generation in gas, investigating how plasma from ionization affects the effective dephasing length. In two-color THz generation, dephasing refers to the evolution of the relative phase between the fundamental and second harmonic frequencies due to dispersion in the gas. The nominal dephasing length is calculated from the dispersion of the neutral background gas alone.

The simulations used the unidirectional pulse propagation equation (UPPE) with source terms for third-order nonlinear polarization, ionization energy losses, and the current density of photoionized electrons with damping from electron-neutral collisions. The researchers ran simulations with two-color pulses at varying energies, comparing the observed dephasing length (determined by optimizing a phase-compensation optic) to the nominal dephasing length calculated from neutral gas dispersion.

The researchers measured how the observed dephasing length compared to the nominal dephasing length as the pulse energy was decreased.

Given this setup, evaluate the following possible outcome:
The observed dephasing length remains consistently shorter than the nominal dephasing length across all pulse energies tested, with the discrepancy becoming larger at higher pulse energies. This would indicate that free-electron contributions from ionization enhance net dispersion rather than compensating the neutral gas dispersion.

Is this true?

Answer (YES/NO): YES